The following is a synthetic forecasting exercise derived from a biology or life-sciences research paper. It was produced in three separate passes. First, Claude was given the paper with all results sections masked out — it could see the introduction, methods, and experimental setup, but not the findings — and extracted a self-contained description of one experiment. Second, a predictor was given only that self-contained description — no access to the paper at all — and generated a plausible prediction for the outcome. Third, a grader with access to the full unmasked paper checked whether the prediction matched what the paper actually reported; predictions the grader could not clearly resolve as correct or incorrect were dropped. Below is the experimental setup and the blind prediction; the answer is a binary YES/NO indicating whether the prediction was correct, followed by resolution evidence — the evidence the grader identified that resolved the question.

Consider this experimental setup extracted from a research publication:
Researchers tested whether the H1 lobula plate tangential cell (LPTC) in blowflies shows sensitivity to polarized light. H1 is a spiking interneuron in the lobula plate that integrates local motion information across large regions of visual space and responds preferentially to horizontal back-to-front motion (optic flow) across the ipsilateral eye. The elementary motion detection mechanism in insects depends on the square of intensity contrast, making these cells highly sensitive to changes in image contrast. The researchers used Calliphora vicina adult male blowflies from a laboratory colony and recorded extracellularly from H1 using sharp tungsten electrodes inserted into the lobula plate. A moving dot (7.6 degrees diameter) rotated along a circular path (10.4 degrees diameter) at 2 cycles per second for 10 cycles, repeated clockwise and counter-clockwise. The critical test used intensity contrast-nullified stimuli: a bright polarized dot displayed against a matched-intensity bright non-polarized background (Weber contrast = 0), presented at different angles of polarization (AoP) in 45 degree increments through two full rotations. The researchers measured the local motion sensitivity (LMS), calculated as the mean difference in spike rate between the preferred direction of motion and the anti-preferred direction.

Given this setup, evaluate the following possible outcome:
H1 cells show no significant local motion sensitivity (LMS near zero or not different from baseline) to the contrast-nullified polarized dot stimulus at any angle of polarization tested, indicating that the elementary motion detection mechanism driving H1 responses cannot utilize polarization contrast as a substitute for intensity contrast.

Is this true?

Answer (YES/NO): YES